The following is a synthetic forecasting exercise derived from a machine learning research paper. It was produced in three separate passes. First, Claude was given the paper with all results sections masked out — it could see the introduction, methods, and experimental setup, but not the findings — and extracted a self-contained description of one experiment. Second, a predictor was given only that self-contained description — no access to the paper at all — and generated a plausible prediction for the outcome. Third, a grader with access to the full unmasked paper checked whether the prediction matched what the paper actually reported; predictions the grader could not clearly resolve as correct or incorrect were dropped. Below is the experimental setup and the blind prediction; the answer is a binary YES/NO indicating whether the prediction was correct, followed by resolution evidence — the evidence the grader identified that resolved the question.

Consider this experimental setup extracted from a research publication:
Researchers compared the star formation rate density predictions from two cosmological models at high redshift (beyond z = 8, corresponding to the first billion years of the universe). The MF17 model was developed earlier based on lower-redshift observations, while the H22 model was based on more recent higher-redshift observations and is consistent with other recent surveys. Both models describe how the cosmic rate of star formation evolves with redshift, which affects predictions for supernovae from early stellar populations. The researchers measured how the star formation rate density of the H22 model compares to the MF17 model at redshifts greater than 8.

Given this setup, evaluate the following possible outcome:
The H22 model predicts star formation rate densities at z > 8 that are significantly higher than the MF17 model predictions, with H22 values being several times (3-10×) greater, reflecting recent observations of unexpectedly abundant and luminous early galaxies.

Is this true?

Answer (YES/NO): NO